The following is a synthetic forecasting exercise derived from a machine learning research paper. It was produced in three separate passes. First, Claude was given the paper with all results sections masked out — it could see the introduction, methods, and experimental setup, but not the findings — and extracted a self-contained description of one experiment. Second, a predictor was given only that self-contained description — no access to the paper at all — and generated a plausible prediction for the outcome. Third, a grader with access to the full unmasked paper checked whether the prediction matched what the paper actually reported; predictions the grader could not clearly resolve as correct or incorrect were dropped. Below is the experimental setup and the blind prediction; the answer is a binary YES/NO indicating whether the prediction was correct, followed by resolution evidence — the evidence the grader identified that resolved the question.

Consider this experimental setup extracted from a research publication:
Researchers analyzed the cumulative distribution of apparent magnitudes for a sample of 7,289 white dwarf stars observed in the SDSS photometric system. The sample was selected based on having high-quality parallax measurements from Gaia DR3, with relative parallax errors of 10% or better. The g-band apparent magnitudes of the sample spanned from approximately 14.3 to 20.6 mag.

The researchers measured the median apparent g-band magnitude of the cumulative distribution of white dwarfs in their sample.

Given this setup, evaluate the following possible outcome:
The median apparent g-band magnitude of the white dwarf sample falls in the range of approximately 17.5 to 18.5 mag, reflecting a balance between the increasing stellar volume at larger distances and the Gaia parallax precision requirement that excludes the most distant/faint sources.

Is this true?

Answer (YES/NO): YES